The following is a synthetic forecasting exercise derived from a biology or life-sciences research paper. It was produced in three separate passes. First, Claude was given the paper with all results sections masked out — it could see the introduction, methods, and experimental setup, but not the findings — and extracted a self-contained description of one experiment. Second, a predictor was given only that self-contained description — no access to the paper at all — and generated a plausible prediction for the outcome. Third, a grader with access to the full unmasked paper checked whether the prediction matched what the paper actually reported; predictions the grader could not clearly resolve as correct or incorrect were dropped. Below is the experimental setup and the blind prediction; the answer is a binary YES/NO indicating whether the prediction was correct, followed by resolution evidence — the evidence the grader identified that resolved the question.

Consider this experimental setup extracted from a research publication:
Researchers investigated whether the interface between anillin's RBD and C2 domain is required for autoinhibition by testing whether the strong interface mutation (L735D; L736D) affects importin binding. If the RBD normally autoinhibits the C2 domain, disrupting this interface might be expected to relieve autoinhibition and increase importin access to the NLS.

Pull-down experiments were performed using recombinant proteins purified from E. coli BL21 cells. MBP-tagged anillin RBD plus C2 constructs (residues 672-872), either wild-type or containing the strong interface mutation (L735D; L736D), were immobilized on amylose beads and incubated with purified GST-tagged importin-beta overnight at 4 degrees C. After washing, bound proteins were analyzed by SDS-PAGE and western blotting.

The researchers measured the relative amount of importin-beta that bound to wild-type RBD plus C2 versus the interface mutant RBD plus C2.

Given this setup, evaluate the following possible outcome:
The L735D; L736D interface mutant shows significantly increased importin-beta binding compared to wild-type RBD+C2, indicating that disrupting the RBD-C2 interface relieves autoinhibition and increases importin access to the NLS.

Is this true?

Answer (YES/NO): YES